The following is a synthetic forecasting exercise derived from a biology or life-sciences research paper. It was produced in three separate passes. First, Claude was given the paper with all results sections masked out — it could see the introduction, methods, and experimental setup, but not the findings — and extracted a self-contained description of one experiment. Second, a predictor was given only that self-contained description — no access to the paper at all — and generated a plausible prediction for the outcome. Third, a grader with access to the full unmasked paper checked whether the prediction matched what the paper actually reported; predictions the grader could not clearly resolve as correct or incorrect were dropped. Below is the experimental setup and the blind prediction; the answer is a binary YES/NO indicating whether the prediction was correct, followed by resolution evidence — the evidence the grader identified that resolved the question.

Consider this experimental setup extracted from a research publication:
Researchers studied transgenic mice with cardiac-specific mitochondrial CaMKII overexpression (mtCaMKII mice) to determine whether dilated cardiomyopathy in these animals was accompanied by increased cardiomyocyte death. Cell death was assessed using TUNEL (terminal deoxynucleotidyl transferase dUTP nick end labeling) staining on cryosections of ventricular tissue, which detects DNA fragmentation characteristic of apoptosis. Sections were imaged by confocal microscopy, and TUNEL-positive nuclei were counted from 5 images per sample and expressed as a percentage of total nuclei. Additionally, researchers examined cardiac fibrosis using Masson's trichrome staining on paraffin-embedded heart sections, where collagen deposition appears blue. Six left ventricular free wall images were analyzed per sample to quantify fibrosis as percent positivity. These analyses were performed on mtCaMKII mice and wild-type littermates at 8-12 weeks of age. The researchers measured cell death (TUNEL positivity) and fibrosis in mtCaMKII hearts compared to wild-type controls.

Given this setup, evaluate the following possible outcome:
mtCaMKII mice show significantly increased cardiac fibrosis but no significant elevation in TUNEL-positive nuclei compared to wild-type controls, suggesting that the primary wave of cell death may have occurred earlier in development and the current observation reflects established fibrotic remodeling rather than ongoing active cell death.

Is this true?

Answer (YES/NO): NO